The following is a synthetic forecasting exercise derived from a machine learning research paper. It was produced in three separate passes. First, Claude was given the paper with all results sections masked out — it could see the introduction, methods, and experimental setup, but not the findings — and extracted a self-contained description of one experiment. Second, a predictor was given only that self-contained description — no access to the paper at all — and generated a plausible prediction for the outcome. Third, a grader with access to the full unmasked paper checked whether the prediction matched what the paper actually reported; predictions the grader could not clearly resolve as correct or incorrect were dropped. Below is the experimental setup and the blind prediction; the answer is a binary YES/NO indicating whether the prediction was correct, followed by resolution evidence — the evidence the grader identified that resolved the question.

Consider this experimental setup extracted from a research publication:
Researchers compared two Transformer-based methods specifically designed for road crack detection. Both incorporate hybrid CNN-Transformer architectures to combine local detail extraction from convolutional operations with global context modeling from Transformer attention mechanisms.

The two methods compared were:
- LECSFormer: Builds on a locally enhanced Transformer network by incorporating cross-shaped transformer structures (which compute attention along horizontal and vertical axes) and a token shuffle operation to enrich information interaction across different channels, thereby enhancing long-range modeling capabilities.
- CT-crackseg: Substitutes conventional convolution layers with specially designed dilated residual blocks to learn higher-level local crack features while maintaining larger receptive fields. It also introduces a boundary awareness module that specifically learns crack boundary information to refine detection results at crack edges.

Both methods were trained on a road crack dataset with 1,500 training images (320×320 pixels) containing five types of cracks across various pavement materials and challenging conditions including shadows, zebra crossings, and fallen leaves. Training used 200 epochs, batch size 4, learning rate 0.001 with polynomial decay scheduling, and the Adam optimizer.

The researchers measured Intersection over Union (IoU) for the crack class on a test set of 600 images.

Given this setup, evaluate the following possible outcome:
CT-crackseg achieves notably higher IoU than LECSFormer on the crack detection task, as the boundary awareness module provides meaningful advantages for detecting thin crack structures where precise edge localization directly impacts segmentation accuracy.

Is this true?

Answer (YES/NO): NO